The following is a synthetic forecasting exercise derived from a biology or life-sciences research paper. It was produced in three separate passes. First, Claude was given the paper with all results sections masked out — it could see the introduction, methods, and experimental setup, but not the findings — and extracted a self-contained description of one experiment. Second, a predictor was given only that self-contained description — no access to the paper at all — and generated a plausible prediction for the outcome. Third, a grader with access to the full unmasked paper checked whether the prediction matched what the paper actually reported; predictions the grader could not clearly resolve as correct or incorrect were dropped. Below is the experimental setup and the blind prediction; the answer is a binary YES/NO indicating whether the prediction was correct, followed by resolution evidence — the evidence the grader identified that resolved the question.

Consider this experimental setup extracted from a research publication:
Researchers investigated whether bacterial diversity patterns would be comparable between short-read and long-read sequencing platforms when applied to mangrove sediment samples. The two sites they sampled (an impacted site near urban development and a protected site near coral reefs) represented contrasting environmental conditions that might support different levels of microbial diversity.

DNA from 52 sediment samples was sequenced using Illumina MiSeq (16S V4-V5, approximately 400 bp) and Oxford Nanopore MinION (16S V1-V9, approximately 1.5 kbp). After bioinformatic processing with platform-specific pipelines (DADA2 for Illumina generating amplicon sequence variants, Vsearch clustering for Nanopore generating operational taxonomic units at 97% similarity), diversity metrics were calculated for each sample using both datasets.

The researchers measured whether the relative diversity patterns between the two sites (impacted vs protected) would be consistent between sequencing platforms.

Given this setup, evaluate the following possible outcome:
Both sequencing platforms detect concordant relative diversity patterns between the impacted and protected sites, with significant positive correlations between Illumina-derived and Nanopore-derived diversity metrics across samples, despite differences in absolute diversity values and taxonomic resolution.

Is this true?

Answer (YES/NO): YES